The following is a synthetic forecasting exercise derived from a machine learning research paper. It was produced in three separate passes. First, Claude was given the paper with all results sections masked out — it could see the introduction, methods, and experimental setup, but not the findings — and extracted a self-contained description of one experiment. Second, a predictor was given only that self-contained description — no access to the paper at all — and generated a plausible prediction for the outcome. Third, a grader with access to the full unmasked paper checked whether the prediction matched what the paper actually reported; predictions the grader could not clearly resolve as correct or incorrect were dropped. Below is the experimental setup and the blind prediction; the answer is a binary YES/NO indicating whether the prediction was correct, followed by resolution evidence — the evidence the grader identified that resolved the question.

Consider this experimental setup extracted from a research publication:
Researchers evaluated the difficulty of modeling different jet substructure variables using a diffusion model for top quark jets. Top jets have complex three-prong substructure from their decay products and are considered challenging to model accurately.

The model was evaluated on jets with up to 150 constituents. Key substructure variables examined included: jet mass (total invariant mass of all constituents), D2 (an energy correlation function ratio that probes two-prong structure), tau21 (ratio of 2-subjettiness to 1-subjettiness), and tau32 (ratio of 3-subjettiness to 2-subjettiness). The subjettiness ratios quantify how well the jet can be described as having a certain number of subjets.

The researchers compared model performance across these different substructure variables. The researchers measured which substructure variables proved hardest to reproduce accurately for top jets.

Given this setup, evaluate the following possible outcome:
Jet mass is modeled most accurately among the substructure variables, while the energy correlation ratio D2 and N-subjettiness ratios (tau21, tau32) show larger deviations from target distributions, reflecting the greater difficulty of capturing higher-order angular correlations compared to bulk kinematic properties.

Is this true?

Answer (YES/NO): NO